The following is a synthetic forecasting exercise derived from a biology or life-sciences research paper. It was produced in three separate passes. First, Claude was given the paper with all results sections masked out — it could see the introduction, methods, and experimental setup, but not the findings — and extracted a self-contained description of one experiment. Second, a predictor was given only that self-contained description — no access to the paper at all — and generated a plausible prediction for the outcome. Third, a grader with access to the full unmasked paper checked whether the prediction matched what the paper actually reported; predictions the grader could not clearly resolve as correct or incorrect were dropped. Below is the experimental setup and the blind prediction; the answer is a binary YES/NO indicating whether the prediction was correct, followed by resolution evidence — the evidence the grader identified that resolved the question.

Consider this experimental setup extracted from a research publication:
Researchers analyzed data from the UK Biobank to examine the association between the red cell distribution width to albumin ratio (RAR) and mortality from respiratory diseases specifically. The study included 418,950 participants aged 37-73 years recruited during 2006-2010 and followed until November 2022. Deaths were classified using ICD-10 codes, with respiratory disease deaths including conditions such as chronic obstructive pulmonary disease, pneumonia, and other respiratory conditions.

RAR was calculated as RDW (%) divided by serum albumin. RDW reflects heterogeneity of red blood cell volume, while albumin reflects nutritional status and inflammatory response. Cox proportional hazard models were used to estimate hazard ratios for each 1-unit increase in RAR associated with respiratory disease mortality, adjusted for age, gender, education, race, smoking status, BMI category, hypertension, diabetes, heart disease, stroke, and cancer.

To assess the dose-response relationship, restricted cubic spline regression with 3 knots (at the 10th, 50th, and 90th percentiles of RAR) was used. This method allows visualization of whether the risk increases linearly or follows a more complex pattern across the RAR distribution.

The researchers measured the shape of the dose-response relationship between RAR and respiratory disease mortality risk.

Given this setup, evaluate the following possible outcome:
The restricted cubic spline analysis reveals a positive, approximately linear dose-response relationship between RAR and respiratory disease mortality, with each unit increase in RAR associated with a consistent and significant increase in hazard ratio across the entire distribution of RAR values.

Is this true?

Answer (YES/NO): YES